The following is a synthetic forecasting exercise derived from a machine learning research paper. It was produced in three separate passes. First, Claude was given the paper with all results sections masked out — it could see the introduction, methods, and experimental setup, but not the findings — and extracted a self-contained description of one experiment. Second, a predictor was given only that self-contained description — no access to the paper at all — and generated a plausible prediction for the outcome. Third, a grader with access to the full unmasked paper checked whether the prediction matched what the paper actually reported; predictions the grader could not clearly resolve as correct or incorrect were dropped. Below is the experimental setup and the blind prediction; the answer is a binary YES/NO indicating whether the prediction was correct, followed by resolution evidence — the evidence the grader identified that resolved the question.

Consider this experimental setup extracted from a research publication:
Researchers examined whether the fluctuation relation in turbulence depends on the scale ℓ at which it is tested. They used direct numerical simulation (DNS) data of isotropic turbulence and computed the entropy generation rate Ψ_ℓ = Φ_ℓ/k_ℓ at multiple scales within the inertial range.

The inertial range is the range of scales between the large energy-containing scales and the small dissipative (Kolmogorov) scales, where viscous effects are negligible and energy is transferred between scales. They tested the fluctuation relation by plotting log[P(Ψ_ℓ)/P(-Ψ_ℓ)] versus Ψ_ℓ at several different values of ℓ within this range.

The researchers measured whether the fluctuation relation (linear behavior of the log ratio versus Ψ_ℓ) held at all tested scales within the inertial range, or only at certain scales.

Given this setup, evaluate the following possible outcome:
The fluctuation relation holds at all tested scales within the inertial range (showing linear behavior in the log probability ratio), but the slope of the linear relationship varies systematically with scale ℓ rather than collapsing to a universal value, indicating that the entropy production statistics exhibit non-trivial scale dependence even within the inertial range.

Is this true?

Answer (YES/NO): NO